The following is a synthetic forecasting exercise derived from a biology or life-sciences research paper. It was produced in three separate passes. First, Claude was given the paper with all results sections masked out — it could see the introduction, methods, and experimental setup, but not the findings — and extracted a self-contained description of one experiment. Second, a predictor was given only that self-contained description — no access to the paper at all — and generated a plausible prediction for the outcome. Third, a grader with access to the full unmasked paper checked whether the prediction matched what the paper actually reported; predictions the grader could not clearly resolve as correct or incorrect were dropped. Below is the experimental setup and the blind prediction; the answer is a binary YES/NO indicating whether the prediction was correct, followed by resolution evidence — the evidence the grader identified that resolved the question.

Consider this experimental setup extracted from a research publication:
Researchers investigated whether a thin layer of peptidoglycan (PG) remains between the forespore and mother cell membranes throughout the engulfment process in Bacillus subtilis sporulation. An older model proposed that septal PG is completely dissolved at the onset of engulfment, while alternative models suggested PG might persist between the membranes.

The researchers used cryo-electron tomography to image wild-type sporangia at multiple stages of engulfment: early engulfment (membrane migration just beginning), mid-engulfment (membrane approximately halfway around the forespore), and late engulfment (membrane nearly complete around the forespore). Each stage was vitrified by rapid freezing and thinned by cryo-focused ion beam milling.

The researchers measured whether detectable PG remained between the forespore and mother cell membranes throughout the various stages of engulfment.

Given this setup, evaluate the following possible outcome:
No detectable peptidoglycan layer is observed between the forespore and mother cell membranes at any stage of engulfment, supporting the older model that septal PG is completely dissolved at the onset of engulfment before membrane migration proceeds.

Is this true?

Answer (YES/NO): NO